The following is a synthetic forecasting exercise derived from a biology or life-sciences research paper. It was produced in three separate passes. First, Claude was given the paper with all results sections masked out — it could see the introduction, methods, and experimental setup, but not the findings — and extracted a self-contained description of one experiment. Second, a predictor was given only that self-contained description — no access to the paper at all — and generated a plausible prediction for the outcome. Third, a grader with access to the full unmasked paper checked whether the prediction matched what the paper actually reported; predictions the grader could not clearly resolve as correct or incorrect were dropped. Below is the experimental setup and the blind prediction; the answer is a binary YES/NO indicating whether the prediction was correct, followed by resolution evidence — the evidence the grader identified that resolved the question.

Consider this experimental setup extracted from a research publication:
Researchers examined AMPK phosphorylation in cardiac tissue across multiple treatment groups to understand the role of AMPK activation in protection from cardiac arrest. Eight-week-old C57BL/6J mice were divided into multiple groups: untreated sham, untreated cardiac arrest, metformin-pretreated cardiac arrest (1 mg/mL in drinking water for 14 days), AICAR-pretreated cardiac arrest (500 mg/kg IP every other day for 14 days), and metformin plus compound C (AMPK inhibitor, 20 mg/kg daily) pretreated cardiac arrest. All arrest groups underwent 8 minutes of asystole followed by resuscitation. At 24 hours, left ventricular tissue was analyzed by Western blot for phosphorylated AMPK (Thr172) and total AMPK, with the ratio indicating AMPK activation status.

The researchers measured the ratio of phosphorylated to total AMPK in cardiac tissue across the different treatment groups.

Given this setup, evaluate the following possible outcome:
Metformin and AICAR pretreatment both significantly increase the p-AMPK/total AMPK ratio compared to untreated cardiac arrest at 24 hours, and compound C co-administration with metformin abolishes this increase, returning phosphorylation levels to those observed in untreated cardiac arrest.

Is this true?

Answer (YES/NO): YES